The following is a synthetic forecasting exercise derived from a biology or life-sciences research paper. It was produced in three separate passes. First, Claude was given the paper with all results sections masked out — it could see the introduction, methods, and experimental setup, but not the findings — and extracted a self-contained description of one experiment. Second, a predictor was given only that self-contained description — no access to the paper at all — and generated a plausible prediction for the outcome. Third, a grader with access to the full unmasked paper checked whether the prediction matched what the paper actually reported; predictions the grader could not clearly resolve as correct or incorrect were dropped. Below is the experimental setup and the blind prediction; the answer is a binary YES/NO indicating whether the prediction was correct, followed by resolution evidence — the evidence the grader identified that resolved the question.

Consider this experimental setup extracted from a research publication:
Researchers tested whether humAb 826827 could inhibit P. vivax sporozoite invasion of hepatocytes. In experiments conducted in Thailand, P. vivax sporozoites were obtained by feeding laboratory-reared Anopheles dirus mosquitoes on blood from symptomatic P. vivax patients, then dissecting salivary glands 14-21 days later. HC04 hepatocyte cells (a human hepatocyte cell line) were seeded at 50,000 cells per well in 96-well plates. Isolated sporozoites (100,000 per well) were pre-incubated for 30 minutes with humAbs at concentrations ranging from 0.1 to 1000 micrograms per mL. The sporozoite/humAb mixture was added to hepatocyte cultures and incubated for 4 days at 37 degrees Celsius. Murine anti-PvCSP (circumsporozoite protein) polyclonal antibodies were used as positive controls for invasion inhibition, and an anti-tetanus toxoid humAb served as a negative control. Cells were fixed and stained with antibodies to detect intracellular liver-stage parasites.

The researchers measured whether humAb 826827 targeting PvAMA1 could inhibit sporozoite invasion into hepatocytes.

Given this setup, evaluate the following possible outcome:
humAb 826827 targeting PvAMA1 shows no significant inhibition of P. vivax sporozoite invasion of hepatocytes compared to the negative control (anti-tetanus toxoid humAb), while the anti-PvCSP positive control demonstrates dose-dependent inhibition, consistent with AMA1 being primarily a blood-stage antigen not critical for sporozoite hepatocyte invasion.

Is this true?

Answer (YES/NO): NO